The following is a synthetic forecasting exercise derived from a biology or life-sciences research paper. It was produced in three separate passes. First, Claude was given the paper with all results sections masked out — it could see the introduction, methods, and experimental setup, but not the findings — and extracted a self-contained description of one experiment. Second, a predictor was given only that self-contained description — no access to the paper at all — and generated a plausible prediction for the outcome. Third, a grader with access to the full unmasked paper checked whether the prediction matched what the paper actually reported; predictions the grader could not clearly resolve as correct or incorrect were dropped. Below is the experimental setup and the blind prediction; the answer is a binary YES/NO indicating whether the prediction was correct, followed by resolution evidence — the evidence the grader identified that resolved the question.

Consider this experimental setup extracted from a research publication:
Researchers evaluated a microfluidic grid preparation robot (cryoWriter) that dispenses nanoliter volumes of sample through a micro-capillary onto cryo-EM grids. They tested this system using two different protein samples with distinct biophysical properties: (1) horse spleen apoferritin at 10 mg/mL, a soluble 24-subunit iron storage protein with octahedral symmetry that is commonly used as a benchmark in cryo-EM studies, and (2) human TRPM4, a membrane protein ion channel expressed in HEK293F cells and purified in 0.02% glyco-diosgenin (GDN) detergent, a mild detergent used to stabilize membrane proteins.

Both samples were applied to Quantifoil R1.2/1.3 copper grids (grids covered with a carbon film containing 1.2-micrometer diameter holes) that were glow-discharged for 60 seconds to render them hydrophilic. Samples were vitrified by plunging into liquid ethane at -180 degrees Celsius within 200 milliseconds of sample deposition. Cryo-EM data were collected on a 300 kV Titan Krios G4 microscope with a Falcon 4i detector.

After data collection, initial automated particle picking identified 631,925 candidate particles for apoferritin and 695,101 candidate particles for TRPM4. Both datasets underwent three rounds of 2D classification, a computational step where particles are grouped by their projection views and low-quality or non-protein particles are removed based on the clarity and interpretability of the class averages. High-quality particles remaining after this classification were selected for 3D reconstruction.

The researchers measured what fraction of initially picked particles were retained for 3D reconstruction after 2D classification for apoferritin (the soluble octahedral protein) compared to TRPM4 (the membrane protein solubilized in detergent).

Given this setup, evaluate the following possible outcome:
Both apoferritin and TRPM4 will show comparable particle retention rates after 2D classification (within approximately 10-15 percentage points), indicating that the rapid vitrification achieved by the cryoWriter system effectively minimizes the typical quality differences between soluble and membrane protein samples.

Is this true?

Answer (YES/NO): NO